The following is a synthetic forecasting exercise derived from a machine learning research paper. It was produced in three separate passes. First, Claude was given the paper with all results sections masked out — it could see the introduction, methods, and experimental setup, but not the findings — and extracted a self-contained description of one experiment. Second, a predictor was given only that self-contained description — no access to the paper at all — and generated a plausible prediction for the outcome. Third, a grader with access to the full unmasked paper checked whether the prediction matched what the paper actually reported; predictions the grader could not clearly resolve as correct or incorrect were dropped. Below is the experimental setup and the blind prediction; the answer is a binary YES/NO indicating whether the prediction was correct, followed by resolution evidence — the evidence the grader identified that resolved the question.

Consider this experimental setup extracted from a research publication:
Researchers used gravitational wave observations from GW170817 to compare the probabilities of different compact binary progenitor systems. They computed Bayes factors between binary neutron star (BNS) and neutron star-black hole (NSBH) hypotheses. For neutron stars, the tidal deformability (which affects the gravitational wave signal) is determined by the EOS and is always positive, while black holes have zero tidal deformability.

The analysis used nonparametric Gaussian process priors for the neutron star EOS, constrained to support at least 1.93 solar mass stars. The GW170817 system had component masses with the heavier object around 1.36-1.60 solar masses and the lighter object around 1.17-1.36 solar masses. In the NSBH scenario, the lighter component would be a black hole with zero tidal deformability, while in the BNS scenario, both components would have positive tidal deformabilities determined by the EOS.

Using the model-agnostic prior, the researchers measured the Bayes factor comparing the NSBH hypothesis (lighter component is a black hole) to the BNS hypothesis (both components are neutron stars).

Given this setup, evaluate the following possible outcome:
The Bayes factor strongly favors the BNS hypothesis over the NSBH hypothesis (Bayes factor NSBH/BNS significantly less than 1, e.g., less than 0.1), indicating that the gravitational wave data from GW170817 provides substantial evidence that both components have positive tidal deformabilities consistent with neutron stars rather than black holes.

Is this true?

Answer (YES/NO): NO